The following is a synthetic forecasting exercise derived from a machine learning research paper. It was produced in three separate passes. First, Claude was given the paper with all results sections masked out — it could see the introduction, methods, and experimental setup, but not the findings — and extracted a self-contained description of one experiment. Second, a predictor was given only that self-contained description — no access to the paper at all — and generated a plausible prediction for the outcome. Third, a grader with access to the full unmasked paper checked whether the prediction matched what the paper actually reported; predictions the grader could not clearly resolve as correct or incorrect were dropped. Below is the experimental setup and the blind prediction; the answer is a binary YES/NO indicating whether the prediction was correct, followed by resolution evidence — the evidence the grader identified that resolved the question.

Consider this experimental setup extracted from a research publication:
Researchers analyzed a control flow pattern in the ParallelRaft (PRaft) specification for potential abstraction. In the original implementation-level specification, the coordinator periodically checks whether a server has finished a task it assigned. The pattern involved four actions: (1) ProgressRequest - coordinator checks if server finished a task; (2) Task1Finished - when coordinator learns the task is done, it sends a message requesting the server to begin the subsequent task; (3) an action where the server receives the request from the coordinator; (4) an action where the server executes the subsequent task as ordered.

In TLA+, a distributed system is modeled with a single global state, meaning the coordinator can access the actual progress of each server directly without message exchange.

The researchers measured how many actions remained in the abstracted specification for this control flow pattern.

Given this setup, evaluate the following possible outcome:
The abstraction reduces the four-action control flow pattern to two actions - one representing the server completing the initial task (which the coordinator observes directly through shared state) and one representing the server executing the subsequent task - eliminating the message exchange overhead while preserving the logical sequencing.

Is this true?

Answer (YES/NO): NO